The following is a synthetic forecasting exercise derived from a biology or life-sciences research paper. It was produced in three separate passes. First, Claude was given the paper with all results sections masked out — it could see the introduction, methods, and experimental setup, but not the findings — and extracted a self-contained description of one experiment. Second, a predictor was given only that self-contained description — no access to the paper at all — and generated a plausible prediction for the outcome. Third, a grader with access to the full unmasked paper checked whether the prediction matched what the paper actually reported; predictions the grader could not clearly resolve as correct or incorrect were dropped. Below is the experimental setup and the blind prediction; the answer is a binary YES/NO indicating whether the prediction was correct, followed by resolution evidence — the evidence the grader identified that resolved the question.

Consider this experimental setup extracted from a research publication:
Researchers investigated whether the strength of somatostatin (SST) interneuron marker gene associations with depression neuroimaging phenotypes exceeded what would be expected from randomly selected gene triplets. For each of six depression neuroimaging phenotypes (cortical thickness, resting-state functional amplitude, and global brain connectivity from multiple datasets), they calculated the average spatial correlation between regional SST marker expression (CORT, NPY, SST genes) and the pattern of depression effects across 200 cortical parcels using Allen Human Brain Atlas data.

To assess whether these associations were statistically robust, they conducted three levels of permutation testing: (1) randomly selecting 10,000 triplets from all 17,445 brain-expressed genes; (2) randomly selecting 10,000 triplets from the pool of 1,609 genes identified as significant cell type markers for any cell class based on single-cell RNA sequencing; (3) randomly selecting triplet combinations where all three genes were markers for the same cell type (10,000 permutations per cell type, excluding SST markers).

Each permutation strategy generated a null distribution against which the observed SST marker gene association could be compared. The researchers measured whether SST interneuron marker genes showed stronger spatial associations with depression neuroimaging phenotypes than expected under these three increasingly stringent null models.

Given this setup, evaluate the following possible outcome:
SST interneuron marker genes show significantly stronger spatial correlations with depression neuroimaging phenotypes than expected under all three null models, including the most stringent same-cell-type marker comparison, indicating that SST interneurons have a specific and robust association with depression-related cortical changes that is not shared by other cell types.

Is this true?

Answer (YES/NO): NO